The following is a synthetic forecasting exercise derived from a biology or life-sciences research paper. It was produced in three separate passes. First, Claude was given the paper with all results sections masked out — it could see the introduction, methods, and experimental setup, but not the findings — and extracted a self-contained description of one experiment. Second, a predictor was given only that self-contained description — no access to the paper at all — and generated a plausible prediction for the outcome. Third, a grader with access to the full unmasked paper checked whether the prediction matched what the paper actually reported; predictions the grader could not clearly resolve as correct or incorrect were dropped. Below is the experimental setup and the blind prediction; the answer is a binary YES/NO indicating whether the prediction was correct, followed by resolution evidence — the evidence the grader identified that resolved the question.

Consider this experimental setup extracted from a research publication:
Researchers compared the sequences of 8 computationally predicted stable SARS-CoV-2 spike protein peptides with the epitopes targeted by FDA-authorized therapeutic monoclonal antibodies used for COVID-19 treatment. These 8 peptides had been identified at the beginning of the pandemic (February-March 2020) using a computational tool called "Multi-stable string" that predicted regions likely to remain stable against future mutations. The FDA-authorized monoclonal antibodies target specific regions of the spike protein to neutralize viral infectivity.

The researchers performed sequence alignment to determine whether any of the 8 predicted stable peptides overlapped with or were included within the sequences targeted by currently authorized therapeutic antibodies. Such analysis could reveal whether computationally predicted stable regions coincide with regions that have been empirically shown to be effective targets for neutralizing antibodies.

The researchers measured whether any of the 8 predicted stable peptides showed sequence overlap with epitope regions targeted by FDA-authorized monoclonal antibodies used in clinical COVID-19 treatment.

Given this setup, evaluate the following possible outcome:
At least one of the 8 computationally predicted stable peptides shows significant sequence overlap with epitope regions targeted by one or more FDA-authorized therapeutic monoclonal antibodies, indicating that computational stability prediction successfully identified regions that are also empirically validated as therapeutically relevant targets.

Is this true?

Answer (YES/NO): YES